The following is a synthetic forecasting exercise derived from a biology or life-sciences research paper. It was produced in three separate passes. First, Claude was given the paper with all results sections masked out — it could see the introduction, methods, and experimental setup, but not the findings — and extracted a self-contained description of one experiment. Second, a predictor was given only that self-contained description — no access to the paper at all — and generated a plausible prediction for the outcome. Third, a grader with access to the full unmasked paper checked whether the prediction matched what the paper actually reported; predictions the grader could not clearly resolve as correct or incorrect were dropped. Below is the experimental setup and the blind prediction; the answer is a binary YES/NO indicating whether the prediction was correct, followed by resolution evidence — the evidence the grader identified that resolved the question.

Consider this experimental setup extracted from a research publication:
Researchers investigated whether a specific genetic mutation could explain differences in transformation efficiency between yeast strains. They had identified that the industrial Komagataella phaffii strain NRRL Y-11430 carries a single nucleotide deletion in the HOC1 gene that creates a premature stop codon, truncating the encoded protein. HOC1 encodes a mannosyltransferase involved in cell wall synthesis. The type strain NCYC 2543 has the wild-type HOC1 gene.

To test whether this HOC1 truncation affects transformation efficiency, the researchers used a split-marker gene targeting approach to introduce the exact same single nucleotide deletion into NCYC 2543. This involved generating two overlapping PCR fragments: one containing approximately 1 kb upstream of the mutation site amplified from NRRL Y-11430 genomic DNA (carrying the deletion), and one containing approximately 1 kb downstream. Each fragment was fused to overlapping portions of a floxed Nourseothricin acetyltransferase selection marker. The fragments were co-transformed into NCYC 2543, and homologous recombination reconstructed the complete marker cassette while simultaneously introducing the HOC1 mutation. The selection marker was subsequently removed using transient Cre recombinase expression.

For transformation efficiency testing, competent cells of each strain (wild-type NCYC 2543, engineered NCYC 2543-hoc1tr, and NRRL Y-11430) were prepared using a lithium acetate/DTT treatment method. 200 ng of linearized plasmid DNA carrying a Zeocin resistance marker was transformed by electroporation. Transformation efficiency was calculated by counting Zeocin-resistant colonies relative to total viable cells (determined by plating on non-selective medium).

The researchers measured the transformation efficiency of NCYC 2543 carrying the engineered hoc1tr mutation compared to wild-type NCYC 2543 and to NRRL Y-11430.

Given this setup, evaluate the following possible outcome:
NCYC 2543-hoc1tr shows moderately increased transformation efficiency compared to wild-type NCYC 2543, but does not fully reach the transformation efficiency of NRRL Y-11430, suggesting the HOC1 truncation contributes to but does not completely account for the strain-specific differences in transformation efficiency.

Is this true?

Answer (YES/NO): NO